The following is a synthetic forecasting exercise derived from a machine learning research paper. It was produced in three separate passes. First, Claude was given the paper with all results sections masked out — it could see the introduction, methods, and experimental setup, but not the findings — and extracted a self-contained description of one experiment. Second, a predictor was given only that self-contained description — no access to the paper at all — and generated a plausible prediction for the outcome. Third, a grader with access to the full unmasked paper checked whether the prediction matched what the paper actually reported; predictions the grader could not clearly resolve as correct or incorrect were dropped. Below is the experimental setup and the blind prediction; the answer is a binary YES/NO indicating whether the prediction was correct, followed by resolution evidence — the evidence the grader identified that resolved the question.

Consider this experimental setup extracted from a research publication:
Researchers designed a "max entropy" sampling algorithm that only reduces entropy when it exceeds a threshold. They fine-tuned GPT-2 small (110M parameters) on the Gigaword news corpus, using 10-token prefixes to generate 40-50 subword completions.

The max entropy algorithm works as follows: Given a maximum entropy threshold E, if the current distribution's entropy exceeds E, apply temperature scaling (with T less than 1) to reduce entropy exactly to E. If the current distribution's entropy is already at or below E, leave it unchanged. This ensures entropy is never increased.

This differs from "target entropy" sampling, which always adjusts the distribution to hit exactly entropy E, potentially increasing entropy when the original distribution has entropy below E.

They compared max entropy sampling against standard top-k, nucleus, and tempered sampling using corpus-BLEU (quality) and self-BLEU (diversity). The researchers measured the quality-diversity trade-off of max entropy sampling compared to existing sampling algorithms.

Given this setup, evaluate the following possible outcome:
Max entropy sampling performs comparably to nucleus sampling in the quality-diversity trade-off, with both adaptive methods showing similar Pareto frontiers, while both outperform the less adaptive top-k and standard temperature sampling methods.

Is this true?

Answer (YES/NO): NO